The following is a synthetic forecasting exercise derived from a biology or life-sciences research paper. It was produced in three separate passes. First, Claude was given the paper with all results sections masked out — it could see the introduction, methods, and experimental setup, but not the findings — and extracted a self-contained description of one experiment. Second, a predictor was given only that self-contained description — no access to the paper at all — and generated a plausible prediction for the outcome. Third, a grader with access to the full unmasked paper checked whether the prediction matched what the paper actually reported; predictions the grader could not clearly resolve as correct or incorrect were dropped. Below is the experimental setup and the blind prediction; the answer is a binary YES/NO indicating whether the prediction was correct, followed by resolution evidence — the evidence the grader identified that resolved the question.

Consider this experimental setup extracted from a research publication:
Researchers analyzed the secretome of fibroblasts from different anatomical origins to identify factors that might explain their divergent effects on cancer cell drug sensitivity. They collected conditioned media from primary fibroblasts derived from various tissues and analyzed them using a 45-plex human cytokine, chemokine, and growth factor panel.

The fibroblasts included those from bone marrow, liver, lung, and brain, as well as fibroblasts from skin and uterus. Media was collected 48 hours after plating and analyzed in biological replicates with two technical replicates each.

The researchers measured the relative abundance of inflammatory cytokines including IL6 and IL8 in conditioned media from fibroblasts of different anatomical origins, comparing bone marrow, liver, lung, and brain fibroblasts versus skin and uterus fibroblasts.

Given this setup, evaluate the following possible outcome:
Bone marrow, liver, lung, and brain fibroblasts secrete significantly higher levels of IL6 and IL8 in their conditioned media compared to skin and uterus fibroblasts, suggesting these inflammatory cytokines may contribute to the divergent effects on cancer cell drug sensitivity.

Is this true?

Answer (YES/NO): NO